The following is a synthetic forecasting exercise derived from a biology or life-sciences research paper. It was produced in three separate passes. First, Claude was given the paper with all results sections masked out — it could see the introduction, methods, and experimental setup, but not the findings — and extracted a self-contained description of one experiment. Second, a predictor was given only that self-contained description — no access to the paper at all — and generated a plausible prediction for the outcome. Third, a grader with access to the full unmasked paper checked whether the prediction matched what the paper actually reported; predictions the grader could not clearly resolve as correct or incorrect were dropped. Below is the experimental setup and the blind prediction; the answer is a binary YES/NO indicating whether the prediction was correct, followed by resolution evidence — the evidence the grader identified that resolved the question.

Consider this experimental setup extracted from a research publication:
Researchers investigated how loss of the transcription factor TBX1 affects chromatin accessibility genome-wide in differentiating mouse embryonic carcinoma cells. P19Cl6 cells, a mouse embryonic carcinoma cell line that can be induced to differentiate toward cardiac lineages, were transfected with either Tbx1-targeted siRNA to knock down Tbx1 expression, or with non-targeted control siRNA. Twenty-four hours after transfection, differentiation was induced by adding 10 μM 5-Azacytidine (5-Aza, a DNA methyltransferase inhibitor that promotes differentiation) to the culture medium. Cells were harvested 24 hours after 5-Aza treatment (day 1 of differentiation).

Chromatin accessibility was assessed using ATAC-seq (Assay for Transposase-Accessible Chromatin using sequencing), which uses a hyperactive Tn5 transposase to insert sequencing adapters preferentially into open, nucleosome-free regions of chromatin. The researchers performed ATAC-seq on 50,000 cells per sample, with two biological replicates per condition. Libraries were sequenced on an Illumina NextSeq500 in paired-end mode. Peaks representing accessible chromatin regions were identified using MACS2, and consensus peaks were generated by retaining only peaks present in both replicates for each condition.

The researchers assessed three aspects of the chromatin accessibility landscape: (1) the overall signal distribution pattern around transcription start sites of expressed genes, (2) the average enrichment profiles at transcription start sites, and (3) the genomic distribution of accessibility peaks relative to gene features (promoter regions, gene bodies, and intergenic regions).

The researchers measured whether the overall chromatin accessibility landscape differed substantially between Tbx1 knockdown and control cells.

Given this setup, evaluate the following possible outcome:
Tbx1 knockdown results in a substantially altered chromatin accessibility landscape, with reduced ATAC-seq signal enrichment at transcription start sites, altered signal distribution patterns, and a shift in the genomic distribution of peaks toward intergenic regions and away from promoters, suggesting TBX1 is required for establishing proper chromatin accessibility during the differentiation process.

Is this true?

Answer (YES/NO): NO